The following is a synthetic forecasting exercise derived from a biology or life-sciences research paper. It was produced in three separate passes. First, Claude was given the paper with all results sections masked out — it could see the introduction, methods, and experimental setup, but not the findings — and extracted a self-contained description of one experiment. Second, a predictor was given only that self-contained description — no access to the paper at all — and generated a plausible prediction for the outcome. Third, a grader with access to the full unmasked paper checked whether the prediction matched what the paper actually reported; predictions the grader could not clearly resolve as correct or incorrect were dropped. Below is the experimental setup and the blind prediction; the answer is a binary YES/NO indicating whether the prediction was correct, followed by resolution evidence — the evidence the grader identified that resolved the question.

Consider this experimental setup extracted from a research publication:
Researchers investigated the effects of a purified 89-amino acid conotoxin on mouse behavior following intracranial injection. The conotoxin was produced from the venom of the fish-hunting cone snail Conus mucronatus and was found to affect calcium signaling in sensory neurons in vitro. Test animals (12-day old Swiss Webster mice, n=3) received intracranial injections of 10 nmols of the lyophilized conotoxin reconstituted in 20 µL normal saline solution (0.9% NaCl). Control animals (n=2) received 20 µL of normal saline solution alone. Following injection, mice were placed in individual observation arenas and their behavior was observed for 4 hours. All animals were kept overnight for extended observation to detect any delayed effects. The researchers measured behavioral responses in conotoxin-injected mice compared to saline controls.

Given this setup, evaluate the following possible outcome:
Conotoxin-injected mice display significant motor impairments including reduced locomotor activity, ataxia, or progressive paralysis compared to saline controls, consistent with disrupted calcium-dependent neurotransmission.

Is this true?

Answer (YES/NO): YES